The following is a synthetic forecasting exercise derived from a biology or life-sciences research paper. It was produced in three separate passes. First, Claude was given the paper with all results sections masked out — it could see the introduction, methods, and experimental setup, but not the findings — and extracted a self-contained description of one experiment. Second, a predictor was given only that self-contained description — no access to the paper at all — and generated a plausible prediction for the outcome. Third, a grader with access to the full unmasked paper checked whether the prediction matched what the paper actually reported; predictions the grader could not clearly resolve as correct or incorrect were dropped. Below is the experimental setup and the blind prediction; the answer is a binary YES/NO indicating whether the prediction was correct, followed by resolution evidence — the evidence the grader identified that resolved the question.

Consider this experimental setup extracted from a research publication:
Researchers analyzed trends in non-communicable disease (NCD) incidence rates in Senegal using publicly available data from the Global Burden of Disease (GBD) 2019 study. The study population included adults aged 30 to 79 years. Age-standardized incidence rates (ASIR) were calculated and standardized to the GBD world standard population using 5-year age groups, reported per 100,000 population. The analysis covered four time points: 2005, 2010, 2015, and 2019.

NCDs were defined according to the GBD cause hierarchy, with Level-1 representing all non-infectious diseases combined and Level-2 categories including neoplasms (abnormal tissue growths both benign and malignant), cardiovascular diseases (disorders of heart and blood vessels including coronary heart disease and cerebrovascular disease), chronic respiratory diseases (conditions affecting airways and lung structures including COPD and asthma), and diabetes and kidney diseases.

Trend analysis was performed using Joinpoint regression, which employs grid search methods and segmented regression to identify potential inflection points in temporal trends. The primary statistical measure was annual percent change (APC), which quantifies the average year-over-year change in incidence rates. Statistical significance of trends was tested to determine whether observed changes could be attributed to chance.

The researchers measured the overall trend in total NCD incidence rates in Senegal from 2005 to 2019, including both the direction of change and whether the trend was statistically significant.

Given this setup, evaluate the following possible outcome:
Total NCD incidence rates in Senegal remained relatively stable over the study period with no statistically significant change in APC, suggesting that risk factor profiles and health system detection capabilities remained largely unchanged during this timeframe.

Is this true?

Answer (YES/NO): NO